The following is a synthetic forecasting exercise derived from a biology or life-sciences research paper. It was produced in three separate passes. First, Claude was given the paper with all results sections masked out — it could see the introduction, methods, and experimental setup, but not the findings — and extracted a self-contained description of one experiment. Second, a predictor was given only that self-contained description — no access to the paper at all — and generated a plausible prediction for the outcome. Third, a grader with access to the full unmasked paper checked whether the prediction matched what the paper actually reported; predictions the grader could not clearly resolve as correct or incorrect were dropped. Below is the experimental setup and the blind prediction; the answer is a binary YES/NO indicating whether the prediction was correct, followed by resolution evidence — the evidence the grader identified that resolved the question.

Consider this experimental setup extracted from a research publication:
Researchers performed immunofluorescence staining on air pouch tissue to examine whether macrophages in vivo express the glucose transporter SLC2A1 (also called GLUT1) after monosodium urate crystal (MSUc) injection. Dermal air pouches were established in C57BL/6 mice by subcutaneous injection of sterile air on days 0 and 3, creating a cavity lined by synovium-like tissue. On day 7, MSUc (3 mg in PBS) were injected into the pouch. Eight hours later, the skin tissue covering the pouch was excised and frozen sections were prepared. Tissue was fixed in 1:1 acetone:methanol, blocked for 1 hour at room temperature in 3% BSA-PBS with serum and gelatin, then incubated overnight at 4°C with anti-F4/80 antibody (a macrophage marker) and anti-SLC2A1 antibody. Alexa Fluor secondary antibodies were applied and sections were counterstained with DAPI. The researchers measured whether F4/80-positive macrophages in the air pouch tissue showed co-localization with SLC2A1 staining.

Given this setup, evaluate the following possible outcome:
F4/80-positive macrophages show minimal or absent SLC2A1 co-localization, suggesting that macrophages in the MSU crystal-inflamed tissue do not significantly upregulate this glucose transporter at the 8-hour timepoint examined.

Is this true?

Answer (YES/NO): NO